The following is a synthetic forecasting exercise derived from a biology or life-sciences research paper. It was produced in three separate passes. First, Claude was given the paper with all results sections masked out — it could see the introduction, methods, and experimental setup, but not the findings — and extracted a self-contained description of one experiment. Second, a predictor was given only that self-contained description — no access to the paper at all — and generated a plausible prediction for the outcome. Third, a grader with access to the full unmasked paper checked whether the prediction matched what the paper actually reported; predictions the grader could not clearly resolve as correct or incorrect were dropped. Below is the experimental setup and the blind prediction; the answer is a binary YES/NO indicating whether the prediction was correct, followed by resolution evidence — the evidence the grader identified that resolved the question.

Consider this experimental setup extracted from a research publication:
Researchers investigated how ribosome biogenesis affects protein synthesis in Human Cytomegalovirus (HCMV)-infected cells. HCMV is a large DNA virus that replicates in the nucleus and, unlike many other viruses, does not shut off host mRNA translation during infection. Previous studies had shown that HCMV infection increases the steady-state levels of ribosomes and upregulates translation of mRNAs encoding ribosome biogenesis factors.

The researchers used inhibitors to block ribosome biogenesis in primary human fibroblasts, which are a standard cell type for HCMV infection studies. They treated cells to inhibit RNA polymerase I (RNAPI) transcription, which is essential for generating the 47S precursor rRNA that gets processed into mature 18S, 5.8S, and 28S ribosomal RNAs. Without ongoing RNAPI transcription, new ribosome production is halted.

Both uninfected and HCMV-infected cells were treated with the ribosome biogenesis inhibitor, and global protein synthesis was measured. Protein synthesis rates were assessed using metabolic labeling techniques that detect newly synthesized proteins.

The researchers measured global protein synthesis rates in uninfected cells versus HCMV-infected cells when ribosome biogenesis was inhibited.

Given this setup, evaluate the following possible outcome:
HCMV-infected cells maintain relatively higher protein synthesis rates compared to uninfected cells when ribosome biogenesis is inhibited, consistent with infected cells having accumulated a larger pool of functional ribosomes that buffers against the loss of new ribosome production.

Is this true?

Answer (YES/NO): YES